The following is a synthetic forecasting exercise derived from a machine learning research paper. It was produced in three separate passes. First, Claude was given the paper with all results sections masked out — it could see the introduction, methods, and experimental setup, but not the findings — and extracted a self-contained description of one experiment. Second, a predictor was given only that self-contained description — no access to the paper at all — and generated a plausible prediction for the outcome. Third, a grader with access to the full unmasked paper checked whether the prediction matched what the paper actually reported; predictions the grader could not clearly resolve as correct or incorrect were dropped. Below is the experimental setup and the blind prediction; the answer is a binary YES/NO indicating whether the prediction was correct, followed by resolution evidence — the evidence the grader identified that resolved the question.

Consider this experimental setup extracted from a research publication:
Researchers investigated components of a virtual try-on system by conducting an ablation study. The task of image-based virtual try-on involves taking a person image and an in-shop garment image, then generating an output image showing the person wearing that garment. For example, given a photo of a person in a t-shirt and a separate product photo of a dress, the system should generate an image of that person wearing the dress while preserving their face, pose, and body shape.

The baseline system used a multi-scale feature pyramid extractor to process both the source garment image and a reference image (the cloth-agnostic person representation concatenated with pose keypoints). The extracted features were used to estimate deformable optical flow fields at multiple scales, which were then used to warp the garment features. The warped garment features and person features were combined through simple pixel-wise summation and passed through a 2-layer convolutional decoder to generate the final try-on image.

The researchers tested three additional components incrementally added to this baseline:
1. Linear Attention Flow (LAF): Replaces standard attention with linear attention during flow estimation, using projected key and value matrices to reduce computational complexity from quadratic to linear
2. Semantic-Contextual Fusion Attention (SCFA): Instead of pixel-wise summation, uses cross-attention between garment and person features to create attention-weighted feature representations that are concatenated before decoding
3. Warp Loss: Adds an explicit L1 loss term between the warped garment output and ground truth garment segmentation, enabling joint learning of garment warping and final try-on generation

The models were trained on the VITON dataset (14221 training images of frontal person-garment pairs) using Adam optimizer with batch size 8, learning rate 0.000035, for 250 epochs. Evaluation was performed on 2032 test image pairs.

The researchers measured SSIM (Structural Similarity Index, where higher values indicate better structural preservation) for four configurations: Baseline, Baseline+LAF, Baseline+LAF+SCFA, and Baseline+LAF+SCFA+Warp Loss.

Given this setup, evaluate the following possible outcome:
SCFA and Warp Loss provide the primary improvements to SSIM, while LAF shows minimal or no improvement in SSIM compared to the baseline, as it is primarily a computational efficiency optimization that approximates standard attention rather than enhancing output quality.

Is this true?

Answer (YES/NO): NO